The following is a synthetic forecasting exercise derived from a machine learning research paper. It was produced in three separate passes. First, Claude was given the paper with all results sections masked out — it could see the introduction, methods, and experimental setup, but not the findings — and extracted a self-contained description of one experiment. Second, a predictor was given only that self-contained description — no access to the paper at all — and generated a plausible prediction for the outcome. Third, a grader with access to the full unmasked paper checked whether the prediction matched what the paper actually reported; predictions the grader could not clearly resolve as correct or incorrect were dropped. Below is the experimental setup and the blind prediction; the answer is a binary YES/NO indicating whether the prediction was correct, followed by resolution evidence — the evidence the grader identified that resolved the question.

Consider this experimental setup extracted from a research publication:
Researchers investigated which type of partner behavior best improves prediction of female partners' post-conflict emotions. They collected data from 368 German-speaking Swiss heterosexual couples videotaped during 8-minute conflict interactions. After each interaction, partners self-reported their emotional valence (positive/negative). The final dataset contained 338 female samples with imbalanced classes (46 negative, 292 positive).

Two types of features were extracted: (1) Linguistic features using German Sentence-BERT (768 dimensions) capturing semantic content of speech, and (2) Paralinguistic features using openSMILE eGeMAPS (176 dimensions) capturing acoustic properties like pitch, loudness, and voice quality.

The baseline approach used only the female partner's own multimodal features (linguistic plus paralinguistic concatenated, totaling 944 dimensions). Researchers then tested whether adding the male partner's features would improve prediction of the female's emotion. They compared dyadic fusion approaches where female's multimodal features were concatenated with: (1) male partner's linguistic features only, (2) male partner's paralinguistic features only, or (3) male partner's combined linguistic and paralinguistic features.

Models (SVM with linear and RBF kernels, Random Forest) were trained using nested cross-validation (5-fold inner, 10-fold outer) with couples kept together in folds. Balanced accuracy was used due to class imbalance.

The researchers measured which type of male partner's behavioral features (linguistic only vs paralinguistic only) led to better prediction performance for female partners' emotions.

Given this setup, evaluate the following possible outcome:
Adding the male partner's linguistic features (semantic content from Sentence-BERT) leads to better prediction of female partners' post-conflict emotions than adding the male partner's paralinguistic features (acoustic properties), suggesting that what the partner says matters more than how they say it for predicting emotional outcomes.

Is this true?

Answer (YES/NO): YES